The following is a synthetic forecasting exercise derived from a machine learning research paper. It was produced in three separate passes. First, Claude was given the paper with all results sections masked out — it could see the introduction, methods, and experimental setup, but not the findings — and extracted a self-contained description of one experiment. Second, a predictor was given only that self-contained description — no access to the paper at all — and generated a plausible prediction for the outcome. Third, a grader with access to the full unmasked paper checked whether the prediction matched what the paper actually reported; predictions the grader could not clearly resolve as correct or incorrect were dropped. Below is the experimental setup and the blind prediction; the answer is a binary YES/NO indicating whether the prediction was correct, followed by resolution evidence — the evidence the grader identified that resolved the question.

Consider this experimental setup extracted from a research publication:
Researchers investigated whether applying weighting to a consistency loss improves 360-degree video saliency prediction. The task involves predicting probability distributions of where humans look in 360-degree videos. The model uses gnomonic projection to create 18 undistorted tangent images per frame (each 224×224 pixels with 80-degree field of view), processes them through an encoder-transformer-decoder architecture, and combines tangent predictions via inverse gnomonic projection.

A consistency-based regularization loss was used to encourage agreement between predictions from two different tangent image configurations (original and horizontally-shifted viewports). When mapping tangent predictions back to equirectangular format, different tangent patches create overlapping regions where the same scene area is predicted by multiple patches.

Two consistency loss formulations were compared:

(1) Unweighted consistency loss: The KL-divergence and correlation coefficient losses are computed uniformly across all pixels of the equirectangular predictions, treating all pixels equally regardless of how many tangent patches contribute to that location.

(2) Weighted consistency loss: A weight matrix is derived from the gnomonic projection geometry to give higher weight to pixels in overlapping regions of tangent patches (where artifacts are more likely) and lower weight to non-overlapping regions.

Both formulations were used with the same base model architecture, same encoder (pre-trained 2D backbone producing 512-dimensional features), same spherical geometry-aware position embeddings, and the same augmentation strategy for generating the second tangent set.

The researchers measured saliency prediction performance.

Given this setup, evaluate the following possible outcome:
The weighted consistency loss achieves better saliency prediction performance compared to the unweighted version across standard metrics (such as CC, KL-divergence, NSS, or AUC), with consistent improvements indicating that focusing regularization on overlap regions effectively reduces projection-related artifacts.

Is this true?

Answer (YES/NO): YES